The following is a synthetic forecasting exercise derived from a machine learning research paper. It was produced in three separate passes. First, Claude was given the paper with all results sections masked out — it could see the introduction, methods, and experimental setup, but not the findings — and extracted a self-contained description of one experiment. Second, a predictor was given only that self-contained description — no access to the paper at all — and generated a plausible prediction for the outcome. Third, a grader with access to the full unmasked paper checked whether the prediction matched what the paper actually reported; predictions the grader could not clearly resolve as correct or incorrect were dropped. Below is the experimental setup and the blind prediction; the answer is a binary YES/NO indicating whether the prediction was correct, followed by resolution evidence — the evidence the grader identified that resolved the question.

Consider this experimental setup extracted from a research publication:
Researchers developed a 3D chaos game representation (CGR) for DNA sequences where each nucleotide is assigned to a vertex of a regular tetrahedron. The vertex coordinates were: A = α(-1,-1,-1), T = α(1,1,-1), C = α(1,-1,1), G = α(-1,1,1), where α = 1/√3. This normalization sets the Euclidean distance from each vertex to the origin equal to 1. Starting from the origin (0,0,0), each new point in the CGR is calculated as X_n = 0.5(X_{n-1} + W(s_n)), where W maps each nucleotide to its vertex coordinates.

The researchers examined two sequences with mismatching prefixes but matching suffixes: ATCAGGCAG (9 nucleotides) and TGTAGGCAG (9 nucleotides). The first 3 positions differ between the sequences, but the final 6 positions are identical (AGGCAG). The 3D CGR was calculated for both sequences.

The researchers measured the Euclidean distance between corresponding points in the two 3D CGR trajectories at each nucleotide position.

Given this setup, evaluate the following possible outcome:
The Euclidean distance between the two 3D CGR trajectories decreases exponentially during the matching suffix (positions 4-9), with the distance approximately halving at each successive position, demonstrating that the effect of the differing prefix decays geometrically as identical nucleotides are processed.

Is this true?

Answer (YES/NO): NO